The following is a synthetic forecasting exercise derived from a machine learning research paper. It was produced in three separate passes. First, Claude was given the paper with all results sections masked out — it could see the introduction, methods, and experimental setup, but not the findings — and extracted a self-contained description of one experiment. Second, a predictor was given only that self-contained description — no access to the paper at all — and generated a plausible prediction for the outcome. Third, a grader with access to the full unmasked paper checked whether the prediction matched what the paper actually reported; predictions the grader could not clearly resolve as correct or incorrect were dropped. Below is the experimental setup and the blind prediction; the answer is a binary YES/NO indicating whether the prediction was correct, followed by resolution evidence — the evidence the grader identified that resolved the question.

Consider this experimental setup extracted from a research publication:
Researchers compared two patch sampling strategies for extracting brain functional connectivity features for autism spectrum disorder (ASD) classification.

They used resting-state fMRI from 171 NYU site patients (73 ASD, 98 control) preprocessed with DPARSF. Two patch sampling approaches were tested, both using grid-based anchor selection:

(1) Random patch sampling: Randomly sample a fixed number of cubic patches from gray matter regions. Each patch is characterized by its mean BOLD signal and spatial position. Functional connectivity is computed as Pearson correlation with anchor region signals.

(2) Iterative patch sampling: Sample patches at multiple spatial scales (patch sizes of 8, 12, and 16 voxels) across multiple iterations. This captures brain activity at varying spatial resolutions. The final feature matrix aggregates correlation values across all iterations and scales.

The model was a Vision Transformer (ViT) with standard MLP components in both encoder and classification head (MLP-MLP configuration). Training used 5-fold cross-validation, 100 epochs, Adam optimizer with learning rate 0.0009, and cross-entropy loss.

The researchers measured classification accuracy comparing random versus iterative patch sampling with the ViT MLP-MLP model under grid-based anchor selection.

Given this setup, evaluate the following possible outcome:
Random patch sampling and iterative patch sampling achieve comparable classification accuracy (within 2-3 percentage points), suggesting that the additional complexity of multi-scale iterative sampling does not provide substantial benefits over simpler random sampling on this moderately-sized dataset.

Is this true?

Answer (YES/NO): NO